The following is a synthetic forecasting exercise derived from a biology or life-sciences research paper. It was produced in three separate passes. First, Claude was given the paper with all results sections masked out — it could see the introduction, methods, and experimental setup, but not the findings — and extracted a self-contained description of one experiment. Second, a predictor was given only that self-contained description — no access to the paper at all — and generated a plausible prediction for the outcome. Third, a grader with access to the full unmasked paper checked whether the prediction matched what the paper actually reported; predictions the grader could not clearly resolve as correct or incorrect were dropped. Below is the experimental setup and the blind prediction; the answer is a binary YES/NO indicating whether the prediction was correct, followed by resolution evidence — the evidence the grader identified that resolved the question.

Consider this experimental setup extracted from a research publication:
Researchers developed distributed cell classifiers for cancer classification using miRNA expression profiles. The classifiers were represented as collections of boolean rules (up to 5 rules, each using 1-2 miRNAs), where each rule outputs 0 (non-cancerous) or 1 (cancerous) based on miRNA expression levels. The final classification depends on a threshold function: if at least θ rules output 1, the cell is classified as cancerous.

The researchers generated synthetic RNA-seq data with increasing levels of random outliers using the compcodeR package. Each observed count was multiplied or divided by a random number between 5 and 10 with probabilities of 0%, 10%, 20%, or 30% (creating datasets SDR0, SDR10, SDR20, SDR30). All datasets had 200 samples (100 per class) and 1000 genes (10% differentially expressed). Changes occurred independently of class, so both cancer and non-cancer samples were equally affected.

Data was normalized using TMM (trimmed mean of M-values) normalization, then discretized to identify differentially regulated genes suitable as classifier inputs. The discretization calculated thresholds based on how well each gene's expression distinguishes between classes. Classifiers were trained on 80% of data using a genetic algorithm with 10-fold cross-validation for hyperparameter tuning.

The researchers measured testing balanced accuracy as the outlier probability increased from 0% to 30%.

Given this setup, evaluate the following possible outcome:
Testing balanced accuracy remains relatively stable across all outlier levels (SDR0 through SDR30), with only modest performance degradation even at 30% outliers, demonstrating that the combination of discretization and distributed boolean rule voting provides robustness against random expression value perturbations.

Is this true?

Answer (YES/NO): YES